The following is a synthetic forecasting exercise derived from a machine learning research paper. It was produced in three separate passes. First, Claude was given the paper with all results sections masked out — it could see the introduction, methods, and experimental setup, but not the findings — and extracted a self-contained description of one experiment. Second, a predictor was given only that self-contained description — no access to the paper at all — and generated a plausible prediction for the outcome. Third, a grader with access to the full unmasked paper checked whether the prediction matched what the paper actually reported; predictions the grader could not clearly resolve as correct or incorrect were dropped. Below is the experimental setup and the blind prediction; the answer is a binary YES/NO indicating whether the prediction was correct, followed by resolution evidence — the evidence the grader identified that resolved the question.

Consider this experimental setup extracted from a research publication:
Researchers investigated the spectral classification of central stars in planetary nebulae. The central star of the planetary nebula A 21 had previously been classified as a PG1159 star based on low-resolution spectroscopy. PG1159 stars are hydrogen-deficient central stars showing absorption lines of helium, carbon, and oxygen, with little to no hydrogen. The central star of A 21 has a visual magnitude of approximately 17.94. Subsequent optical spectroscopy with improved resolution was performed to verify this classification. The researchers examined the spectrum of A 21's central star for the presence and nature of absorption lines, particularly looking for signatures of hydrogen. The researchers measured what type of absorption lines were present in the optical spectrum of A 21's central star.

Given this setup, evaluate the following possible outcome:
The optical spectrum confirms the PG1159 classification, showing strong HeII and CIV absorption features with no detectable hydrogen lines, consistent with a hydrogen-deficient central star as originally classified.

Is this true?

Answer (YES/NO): NO